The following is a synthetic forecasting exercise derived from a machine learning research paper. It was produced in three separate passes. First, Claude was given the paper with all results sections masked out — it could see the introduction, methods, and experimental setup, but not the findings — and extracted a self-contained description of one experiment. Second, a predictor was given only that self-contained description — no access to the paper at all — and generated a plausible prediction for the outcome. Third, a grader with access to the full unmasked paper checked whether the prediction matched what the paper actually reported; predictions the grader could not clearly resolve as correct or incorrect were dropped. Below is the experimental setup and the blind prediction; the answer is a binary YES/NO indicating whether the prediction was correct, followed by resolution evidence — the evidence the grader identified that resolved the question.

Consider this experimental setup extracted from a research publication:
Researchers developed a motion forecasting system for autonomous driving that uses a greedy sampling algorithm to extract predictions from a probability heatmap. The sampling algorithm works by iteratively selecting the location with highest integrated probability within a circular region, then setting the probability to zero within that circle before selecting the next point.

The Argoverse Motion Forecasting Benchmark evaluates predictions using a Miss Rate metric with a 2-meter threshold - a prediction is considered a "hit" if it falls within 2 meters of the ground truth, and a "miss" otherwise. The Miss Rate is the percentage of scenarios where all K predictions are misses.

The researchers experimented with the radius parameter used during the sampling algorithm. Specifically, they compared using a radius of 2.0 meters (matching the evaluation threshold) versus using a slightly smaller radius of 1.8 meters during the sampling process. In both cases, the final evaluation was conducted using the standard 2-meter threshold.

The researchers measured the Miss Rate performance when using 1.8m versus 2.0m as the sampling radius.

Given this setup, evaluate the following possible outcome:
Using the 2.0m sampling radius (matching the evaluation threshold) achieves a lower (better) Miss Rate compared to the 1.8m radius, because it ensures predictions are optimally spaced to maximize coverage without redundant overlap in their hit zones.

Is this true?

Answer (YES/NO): NO